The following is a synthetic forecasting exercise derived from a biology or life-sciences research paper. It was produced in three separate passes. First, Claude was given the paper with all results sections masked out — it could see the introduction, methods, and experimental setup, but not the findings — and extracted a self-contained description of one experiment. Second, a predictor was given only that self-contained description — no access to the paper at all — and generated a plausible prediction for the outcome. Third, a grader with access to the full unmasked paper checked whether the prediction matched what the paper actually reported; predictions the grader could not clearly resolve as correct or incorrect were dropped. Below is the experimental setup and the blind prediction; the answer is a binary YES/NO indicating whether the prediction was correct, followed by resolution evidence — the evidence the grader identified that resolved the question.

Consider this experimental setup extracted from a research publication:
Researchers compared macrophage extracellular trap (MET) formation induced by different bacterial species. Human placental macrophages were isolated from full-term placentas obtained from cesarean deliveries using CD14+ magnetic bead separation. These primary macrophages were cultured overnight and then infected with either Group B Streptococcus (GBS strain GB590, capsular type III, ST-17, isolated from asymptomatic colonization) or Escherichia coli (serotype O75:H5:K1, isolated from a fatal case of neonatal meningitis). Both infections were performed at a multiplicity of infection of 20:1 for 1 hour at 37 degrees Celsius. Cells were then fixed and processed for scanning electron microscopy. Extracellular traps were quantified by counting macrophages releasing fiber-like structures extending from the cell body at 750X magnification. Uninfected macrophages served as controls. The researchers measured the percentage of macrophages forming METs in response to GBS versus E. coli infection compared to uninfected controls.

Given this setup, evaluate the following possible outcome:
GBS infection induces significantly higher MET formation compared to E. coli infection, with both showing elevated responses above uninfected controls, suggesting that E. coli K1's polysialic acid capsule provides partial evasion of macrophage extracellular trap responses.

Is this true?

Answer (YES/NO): NO